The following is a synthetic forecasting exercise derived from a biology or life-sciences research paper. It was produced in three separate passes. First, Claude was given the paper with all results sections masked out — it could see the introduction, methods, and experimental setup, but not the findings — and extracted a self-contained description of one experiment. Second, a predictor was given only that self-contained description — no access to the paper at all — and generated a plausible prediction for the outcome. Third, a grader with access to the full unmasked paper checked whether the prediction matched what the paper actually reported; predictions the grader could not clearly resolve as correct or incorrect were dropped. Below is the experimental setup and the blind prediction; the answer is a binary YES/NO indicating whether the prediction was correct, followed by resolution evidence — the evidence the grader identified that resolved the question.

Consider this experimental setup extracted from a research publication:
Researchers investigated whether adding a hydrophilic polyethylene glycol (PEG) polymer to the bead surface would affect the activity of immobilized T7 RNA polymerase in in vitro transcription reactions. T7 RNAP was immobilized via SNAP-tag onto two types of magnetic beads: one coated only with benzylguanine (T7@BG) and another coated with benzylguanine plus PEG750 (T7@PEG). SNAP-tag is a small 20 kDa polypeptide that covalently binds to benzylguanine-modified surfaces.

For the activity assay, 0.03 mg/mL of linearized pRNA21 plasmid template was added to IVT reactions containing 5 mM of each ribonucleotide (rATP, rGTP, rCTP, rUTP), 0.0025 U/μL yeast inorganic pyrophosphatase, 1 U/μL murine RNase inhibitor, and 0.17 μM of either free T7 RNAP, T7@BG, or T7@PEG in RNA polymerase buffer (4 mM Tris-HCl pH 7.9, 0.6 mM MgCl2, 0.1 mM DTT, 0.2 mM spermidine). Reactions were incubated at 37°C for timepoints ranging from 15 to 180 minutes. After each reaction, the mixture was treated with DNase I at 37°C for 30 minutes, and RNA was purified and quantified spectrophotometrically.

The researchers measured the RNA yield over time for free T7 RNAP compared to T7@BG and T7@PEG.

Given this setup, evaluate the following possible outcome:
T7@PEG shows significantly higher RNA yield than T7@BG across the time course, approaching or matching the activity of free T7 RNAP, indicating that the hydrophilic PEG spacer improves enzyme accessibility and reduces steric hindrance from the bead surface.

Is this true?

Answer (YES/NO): NO